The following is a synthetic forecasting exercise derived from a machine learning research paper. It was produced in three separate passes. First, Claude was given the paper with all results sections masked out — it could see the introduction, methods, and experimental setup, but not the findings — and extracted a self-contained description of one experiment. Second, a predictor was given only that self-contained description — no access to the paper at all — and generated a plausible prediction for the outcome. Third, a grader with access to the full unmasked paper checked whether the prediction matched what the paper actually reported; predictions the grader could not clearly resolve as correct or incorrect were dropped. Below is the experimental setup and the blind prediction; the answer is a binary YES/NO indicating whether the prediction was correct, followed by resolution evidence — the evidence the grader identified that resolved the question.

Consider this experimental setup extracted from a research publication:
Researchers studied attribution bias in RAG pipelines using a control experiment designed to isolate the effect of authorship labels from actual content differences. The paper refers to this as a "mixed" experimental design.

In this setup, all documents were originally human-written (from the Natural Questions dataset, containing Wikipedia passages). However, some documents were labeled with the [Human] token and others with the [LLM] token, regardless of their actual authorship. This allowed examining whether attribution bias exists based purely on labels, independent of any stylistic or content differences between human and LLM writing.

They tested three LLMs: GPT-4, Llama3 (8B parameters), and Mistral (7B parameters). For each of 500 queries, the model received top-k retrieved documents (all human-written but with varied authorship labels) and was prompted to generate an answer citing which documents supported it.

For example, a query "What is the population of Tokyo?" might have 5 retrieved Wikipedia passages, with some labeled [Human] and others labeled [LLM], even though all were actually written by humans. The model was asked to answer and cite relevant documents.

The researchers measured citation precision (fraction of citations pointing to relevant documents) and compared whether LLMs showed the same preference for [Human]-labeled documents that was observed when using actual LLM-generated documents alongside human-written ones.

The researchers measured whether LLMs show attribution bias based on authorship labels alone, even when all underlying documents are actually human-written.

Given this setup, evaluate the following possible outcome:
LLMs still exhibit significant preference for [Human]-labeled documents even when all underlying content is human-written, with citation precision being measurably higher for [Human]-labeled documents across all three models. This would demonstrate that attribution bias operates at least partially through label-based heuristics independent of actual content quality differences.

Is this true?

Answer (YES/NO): YES